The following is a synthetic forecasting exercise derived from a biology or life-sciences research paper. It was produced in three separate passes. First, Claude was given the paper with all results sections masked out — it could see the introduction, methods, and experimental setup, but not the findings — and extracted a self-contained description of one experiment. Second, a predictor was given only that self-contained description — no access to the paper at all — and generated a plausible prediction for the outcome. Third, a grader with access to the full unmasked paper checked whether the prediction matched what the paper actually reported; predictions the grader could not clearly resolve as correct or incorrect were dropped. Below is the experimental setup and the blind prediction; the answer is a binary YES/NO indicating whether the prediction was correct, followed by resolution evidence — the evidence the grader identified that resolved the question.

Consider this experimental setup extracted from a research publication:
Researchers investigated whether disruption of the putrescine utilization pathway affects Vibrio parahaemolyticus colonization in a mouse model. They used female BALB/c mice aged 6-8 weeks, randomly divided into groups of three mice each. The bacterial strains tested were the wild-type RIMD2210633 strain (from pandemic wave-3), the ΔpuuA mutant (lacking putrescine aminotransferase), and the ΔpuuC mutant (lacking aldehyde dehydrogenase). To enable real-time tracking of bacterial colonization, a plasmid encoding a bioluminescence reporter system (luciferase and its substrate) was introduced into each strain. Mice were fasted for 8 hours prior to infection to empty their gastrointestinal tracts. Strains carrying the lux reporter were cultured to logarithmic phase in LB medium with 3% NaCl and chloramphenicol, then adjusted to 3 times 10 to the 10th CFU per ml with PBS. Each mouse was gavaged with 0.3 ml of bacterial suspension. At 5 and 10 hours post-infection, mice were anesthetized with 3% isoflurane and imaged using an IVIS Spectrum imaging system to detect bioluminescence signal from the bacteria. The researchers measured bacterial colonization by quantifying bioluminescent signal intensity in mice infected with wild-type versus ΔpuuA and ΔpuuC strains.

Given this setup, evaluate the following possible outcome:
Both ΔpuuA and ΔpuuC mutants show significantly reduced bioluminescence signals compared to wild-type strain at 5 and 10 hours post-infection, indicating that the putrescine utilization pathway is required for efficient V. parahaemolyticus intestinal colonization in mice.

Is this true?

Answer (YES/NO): NO